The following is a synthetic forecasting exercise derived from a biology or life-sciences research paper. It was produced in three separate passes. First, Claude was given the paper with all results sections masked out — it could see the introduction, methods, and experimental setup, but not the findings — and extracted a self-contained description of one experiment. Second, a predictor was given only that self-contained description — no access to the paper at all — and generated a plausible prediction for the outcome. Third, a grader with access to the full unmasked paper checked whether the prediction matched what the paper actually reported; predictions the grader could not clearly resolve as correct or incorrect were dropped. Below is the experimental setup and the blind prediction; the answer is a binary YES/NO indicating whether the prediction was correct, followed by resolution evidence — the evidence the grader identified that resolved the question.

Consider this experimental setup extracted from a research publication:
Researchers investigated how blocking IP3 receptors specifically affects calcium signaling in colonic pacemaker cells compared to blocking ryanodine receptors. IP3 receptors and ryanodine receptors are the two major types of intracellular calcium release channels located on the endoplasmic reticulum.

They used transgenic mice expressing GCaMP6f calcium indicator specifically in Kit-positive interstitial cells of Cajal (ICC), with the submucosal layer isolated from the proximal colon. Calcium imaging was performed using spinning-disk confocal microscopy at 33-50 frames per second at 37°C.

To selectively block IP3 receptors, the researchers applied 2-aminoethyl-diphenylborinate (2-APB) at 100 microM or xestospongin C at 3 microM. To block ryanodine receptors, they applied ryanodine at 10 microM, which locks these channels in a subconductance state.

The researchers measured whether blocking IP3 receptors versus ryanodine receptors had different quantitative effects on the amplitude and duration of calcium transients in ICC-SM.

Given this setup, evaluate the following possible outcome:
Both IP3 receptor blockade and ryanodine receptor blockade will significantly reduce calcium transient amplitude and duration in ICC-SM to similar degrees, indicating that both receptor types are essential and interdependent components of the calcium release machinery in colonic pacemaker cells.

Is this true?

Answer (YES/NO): NO